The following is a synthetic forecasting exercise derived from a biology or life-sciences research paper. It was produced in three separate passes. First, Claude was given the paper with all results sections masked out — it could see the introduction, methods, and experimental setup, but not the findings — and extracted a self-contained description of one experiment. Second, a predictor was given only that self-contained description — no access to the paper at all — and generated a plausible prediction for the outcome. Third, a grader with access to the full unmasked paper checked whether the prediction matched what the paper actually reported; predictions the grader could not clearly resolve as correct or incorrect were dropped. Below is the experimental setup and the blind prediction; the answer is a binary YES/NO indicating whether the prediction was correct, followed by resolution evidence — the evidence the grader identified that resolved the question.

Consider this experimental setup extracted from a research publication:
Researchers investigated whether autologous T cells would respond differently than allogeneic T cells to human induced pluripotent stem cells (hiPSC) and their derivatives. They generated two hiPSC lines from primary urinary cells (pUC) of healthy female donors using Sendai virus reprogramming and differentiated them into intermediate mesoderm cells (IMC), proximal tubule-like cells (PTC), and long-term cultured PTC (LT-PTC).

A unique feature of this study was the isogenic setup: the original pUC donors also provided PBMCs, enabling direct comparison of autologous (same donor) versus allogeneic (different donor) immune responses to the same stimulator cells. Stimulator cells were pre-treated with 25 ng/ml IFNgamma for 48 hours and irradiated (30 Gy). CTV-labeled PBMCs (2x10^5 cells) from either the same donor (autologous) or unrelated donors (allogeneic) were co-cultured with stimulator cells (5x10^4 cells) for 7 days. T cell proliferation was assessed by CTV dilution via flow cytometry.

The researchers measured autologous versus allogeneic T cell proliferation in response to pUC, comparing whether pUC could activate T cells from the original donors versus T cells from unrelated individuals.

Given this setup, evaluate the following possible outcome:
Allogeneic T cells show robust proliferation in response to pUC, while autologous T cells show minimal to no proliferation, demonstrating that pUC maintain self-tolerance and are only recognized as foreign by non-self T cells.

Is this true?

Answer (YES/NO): YES